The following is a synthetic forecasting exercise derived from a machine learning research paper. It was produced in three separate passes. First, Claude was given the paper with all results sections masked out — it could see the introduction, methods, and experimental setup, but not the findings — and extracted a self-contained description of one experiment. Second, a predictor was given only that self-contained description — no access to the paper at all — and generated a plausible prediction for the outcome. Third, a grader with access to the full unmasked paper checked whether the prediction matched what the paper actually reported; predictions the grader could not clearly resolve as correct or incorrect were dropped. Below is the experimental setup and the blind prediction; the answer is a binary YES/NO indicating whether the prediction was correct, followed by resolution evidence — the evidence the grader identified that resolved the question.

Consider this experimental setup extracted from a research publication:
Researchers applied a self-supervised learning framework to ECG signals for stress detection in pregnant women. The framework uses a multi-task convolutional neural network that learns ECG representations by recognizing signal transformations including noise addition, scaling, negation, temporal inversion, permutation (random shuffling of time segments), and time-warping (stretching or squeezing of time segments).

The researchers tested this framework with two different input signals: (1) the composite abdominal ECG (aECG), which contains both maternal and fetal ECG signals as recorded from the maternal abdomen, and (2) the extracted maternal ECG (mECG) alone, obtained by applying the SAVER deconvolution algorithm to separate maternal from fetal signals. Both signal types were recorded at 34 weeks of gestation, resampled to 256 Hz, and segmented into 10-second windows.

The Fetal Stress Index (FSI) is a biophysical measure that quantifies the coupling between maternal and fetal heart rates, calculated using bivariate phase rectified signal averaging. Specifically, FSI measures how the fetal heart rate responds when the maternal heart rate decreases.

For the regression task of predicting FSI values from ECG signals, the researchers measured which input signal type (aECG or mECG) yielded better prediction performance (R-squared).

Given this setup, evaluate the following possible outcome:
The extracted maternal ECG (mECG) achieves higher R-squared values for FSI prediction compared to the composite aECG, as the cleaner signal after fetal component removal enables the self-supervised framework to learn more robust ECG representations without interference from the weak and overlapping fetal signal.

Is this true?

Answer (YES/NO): YES